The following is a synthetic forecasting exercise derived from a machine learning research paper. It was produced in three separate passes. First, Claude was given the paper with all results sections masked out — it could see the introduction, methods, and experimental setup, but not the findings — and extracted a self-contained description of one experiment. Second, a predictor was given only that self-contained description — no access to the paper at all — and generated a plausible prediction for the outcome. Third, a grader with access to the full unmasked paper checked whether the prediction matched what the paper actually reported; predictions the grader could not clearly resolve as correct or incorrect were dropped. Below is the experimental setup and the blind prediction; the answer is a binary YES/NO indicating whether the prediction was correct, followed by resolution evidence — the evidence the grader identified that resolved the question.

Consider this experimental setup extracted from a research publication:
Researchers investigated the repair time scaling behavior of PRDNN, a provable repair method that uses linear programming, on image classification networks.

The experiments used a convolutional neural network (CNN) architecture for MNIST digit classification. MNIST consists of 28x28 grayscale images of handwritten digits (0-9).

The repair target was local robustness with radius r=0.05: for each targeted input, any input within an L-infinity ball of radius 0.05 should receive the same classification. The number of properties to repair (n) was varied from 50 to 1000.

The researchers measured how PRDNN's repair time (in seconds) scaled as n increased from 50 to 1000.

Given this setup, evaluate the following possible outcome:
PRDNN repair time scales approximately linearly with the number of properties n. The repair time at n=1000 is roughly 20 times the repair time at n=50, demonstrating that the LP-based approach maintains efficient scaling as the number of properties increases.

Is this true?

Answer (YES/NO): NO